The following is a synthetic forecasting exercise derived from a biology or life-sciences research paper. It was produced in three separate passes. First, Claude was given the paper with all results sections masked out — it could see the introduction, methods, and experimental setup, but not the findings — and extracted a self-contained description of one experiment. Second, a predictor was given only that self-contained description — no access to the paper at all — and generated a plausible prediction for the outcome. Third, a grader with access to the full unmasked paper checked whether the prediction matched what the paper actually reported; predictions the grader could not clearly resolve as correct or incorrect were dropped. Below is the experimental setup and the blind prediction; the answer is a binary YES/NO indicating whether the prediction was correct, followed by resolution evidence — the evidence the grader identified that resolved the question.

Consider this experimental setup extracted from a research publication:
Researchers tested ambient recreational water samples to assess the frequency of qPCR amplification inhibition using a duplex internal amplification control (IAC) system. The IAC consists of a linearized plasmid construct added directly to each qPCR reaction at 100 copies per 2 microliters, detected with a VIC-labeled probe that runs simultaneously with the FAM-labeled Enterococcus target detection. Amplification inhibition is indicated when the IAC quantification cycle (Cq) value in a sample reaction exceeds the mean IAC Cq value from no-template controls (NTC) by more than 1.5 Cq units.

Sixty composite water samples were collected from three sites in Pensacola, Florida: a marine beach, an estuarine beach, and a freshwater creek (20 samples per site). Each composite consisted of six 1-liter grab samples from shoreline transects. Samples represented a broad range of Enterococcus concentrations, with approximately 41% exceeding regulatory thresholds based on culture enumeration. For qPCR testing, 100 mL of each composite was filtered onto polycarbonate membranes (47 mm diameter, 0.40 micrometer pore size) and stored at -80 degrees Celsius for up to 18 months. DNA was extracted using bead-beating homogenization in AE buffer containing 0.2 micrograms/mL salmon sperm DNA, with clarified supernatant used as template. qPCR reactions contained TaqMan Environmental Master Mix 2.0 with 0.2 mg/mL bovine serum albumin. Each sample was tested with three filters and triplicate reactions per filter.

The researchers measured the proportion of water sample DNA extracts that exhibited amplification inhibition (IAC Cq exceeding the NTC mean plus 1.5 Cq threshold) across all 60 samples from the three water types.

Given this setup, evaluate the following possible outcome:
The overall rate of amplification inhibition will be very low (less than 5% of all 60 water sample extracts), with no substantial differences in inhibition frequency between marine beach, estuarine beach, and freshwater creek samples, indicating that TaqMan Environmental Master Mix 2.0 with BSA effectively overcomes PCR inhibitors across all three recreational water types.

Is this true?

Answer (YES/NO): YES